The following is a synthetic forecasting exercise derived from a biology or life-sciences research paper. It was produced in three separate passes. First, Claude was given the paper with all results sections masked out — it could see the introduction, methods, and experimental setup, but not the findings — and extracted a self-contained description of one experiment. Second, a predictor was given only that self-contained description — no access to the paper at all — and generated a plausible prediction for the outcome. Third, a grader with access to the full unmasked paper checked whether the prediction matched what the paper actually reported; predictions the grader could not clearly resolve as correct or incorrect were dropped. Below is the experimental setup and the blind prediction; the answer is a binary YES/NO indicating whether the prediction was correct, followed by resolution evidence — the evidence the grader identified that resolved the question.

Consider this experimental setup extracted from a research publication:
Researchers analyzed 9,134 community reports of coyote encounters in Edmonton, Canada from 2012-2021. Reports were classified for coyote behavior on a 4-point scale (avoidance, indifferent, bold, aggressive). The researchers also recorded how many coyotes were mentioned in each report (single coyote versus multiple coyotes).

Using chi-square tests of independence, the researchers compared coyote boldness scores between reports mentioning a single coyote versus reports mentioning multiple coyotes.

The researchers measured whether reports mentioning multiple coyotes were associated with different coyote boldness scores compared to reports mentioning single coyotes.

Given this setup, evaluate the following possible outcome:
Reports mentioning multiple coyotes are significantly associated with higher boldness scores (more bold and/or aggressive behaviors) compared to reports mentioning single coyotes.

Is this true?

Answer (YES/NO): YES